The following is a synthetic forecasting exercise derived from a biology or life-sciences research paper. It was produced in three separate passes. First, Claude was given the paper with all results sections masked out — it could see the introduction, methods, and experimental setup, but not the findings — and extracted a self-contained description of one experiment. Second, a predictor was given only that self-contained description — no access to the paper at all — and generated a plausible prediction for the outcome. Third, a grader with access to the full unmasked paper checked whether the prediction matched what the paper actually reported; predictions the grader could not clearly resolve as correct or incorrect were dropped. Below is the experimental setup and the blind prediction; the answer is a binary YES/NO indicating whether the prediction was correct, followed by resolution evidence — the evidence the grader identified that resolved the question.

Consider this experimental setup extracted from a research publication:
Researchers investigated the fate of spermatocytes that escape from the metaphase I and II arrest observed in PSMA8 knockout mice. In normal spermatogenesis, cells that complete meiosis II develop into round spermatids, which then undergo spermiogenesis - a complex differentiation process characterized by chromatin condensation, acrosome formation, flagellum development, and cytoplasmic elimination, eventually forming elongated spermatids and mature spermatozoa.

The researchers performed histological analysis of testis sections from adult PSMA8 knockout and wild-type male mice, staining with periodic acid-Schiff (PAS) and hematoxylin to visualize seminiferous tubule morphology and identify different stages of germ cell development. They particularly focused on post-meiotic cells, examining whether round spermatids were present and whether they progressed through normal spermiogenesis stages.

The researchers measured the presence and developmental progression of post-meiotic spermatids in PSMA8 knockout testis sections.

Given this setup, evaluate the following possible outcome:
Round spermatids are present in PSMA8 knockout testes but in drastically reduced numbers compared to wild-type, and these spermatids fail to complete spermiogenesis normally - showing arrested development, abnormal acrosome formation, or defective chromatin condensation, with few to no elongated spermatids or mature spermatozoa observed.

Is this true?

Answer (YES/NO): YES